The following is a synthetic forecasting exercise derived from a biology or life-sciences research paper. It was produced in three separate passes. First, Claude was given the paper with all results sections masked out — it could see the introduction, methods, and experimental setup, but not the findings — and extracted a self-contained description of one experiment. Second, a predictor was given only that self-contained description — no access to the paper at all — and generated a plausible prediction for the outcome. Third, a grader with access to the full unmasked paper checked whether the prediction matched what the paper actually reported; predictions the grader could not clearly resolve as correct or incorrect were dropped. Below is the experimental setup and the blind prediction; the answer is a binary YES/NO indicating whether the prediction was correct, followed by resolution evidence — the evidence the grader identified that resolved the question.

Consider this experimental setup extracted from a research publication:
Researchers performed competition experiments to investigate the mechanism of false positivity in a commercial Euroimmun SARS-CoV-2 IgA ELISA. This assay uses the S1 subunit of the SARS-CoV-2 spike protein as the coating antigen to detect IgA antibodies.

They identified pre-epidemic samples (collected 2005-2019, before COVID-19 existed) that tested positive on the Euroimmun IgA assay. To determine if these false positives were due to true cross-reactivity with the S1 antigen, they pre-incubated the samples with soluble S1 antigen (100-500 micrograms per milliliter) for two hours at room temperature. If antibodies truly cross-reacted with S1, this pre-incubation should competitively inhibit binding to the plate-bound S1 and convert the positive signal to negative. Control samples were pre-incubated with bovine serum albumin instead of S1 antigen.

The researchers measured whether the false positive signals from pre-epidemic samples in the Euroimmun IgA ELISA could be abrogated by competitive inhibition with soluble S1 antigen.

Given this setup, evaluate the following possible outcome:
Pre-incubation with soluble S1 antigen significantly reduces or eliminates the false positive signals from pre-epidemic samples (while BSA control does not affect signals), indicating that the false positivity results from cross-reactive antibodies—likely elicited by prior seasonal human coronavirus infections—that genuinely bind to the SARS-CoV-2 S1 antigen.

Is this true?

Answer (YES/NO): NO